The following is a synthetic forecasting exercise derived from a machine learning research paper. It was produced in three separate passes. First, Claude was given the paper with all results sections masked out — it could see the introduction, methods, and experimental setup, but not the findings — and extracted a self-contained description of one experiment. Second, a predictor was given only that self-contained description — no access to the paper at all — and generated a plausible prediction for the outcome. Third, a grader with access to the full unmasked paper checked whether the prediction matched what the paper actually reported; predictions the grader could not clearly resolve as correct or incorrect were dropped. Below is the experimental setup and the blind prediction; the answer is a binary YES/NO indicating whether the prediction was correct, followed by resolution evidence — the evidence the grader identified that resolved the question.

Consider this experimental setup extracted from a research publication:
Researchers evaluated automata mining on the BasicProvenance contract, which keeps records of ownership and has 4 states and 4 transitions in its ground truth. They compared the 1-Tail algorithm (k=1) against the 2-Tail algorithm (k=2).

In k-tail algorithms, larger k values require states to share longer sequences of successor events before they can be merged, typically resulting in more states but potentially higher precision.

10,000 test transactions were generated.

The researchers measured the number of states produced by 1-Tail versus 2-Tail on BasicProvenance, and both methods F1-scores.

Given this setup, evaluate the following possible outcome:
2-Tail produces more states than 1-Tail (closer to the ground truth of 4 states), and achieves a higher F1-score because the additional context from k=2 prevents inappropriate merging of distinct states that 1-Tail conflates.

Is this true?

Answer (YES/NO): NO